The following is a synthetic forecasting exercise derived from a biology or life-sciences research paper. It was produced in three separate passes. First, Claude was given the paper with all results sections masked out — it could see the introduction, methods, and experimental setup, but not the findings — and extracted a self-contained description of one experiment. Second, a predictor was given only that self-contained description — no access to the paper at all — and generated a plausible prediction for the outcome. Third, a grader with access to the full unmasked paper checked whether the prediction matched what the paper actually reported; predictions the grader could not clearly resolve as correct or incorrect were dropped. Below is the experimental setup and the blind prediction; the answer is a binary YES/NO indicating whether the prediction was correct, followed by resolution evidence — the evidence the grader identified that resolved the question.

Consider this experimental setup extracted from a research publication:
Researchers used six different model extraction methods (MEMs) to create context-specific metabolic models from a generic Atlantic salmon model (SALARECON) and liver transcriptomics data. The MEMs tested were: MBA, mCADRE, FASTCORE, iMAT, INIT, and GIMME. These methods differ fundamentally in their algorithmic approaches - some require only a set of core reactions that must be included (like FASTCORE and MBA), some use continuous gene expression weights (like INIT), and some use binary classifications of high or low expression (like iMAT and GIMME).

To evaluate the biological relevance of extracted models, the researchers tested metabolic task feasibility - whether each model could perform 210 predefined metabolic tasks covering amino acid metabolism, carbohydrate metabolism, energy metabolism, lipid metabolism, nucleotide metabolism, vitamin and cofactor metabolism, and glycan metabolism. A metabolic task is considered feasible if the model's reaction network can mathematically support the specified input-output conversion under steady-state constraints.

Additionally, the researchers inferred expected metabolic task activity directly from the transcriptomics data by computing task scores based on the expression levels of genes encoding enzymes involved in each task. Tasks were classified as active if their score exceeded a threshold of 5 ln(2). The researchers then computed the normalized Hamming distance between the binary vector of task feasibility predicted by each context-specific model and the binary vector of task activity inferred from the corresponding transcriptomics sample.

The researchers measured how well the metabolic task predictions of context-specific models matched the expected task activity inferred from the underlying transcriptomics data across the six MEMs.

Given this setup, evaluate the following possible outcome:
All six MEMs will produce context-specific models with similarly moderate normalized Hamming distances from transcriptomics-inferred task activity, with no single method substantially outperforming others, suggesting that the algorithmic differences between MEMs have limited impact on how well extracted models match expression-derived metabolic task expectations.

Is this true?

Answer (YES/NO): NO